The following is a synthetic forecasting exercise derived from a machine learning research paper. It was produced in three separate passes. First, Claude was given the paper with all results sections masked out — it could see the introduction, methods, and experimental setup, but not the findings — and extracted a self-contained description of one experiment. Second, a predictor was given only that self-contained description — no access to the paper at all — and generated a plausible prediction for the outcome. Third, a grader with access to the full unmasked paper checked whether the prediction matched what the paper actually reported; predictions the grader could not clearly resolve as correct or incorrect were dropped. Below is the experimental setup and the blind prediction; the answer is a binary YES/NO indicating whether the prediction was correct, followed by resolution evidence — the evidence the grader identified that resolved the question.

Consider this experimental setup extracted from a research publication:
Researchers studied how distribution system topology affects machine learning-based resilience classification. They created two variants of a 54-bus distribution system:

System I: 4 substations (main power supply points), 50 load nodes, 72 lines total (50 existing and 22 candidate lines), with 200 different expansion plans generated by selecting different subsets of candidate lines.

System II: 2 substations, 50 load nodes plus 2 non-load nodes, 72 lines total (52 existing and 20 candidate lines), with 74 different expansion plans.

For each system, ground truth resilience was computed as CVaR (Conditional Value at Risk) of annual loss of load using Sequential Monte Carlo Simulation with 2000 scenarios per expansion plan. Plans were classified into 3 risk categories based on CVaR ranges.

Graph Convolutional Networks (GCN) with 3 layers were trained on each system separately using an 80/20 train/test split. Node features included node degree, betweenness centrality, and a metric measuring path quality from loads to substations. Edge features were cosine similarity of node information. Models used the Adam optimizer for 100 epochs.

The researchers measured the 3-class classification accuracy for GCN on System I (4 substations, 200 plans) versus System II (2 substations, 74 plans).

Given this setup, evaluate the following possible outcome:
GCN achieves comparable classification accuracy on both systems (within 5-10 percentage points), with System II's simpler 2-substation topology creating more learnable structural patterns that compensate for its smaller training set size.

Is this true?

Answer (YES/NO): NO